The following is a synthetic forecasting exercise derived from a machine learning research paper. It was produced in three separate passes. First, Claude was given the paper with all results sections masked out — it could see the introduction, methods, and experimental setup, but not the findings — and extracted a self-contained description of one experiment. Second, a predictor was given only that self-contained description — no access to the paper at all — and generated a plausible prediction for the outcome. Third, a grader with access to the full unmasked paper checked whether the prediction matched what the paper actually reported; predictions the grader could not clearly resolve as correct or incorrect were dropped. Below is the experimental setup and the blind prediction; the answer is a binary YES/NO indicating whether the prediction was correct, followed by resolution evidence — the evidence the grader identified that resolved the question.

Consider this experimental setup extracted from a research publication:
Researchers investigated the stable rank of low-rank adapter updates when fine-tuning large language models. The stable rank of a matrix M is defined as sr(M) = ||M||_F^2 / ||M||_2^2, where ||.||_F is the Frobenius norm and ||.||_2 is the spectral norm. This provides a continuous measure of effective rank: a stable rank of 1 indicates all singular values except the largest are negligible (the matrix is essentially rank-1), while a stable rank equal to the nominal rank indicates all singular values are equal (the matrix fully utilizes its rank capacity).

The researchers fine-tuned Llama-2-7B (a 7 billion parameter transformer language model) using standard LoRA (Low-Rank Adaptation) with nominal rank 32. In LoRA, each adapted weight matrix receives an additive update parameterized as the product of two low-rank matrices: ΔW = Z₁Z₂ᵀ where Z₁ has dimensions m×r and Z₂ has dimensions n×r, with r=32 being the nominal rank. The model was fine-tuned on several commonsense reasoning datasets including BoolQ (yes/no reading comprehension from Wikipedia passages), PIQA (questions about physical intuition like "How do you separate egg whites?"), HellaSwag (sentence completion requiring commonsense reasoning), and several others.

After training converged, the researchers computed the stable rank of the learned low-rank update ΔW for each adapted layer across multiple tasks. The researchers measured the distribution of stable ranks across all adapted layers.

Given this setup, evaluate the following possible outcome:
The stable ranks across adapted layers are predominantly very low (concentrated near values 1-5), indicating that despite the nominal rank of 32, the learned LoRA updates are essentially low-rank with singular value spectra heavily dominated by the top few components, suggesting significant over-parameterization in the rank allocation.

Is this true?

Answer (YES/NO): YES